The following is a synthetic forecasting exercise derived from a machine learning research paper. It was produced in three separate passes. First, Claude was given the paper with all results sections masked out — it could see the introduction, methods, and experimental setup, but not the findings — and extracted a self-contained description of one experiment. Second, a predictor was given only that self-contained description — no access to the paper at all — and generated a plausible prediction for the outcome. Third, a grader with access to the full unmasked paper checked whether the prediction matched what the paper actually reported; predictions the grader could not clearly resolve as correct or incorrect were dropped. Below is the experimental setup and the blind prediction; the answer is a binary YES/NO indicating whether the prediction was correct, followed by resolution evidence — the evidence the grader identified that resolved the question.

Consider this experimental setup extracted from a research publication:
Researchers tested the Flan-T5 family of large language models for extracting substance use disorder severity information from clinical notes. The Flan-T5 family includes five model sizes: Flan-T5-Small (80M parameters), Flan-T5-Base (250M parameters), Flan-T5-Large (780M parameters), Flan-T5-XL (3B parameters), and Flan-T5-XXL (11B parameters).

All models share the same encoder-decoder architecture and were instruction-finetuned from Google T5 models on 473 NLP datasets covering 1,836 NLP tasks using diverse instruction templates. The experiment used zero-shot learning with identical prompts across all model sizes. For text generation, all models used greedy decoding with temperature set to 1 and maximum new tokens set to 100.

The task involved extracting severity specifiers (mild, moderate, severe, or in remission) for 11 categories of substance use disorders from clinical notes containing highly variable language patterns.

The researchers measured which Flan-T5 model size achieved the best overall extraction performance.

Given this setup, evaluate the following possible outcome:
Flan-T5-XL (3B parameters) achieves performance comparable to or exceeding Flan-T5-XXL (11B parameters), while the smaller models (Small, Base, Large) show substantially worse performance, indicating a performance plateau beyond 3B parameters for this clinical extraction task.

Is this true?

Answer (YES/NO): NO